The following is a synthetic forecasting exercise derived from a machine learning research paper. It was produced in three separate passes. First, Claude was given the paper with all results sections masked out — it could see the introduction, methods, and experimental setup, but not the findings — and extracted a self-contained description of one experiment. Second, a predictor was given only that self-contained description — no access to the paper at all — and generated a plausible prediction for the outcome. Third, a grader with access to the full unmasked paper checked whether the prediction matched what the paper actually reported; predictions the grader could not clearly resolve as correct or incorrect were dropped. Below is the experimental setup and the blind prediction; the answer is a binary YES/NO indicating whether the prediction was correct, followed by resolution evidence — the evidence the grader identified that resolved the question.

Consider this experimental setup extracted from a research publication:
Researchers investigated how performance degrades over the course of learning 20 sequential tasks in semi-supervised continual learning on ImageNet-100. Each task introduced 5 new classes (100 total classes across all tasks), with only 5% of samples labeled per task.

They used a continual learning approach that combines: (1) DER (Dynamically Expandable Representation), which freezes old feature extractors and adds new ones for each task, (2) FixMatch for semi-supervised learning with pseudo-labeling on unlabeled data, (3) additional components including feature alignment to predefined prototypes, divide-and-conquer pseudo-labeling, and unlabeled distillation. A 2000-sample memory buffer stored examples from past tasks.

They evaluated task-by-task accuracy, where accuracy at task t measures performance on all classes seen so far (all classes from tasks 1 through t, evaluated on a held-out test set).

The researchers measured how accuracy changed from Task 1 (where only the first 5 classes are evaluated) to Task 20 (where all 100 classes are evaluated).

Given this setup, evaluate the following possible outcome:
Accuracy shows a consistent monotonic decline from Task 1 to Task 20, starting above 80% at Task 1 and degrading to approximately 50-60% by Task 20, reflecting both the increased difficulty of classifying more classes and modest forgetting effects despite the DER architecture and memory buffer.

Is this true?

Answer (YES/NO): NO